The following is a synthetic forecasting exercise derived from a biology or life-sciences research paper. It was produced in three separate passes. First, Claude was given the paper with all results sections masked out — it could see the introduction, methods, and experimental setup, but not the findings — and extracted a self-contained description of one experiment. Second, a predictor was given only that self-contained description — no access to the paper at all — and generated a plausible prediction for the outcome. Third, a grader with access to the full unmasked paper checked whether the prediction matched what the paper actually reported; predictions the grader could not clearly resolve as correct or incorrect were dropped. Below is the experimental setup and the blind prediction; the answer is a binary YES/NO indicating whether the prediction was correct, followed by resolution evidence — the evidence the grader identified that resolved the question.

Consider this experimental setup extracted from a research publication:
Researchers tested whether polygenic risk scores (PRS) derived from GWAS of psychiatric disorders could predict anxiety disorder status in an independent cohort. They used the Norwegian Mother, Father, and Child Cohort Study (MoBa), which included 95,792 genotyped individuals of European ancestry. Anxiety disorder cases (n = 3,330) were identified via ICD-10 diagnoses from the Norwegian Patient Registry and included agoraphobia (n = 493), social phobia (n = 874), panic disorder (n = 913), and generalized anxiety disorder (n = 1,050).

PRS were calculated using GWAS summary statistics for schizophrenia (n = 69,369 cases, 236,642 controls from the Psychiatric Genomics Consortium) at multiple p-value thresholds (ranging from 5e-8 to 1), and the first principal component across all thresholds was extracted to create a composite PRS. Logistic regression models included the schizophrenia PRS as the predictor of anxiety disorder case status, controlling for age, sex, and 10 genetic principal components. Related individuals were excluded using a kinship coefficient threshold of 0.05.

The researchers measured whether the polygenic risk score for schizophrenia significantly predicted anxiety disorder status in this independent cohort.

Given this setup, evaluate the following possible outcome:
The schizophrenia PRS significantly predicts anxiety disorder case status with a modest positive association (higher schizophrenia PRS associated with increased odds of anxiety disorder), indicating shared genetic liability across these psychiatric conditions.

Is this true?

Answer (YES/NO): YES